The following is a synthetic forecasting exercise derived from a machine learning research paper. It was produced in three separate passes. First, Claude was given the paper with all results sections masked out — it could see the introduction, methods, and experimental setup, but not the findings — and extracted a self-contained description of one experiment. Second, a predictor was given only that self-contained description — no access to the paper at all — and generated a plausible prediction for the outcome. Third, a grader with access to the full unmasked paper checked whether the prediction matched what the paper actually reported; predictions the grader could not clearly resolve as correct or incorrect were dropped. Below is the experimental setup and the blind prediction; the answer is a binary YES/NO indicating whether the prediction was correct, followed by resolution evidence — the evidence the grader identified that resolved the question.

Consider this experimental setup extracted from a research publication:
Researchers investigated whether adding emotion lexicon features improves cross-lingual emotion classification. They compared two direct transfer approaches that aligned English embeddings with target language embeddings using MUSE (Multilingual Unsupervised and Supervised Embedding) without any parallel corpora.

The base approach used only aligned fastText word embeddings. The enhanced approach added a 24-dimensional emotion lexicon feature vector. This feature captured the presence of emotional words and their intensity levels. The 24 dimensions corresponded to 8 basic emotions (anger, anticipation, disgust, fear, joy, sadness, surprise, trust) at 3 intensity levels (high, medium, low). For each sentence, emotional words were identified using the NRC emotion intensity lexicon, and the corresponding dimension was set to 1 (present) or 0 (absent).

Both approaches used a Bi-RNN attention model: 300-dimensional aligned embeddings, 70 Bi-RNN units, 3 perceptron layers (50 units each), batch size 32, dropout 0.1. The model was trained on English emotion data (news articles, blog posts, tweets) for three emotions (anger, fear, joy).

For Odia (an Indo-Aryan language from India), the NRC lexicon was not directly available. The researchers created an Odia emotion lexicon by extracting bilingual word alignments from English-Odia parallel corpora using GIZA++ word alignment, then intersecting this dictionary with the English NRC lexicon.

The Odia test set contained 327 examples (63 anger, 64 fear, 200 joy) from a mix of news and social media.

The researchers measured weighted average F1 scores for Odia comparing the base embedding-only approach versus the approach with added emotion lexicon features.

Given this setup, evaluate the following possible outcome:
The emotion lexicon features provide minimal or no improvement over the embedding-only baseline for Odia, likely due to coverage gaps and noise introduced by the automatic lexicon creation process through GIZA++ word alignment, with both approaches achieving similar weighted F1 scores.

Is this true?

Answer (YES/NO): NO